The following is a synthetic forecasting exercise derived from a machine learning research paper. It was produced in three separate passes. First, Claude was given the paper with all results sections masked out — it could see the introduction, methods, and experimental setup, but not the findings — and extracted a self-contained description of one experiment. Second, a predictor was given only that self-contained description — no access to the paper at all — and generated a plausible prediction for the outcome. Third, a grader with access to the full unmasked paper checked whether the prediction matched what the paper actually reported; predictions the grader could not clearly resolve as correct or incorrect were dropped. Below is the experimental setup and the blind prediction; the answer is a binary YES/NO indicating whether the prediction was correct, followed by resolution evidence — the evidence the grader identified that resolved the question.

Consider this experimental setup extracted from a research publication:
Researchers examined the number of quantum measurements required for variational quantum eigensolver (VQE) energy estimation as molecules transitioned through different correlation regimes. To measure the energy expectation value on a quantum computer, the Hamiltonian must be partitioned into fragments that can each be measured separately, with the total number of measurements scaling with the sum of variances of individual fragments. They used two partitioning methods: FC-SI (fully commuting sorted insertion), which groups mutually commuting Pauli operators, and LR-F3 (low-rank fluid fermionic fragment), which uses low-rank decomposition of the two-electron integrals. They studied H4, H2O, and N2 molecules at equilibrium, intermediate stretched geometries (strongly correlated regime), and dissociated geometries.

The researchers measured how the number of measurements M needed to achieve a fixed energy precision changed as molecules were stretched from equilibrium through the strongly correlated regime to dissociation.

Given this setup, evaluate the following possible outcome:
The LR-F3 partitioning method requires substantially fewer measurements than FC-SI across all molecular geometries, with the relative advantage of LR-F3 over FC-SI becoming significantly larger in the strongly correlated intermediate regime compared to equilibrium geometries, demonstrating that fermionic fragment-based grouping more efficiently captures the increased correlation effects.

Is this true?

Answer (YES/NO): NO